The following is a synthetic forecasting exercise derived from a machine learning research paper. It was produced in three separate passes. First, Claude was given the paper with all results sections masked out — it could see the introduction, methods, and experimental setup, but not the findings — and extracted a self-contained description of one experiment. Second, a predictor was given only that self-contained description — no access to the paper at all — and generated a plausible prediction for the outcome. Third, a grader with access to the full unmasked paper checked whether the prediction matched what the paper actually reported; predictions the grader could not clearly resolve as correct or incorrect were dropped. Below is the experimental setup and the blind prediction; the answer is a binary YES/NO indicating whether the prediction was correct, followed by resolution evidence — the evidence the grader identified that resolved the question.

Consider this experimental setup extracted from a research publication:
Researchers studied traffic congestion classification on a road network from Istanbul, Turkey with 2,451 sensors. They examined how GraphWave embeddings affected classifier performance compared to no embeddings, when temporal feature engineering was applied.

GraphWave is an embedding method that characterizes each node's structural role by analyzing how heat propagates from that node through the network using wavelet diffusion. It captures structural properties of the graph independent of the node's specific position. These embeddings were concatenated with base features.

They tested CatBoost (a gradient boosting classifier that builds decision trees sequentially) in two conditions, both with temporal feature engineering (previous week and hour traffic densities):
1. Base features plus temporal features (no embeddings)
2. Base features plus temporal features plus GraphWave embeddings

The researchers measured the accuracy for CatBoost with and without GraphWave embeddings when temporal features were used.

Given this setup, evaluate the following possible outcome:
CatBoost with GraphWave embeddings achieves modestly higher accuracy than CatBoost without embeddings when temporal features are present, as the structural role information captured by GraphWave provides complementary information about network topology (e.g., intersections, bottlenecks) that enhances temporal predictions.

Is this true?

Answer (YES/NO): YES